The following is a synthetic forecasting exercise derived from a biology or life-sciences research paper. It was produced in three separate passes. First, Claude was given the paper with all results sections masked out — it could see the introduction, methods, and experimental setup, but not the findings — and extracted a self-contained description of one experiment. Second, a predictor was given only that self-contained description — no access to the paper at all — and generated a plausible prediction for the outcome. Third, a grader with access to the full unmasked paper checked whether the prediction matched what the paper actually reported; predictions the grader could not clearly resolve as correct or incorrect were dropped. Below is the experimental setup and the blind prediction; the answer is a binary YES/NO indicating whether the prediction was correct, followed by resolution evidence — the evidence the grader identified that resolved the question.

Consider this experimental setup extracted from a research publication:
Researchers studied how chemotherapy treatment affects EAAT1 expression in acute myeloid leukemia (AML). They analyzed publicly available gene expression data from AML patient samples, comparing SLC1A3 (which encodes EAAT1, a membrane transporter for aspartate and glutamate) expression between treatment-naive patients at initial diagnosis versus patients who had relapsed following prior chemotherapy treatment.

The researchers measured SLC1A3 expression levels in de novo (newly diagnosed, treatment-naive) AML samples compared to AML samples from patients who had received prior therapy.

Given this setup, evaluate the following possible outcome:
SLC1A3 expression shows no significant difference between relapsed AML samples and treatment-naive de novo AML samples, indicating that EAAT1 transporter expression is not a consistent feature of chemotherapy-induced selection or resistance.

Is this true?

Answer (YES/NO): NO